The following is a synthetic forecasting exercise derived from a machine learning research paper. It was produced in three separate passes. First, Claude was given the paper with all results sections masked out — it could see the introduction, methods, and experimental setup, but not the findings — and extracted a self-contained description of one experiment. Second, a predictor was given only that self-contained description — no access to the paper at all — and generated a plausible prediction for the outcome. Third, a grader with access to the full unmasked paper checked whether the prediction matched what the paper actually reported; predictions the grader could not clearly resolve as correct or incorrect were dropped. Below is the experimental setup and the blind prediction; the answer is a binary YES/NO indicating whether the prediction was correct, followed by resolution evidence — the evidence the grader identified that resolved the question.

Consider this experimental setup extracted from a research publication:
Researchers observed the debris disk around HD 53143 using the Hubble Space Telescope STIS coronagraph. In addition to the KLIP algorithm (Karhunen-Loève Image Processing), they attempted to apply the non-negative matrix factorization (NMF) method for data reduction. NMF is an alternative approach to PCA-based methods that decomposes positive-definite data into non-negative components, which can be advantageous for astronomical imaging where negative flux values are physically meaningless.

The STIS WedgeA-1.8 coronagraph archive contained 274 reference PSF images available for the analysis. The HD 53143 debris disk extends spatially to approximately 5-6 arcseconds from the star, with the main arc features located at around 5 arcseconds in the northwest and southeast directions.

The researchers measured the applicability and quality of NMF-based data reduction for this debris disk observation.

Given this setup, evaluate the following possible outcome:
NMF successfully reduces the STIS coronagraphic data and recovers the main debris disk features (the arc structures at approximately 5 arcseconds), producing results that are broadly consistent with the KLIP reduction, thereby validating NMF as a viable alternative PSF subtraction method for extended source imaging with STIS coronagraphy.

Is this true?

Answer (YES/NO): NO